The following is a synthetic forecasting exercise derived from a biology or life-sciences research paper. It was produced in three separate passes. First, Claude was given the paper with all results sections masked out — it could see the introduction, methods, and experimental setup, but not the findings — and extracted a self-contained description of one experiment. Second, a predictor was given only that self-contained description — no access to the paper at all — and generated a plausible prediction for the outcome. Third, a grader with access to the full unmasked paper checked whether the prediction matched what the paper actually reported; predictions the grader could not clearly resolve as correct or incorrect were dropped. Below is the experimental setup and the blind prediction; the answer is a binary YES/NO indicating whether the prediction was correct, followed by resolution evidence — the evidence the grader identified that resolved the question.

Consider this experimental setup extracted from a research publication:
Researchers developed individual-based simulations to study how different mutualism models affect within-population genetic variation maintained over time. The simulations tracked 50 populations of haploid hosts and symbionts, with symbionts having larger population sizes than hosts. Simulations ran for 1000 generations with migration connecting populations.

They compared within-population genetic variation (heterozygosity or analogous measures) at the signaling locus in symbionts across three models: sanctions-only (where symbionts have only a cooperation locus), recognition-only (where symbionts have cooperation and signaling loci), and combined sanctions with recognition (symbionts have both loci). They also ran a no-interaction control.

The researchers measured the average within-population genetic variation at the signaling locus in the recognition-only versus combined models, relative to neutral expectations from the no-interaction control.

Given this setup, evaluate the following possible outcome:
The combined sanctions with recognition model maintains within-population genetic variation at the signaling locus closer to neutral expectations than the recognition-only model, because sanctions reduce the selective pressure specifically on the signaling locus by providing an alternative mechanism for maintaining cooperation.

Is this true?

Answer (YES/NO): YES